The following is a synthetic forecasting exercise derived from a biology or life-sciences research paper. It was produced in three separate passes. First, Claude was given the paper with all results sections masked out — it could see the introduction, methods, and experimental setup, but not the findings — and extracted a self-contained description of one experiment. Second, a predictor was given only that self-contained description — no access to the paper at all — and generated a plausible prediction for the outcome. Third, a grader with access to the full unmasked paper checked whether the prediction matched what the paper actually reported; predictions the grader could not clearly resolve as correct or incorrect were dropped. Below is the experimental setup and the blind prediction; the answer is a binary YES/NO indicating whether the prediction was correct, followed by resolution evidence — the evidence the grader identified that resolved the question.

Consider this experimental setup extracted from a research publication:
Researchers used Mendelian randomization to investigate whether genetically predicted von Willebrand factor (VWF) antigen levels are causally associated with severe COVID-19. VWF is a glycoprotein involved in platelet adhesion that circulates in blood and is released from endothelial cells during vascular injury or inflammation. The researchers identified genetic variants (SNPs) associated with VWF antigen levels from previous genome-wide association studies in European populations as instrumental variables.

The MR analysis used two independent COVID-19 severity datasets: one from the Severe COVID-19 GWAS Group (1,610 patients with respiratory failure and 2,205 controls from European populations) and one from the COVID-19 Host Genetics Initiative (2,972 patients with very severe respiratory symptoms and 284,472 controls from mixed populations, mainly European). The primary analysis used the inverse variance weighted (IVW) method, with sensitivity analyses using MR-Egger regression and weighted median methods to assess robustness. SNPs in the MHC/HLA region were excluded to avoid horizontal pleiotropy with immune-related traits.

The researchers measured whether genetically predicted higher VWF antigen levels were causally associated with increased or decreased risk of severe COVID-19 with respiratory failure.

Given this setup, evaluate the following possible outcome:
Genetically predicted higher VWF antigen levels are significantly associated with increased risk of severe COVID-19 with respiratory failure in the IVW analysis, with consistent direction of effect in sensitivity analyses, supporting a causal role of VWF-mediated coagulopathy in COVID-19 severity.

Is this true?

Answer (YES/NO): YES